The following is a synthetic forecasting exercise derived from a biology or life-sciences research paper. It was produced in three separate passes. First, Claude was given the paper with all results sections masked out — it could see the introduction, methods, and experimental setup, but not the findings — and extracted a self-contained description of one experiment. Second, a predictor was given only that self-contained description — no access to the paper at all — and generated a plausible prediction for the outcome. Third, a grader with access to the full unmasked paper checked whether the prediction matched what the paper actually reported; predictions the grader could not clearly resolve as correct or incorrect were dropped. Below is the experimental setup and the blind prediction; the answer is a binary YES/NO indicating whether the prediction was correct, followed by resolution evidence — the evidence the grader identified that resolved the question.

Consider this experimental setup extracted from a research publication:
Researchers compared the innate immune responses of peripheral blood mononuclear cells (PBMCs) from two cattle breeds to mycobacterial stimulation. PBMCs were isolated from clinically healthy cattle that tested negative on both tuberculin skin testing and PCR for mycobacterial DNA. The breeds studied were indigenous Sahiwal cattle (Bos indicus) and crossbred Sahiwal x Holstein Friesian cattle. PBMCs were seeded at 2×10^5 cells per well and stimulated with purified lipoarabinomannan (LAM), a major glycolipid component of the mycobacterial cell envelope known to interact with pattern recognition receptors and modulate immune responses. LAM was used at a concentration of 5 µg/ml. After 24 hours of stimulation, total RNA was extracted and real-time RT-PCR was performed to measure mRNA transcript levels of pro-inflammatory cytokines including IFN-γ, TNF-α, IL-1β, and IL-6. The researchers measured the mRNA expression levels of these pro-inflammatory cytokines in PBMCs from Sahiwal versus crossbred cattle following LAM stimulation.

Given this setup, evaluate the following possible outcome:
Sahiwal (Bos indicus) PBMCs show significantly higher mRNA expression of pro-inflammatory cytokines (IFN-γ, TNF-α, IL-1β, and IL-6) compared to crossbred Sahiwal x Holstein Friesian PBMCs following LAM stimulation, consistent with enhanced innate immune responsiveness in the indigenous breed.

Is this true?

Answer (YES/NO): NO